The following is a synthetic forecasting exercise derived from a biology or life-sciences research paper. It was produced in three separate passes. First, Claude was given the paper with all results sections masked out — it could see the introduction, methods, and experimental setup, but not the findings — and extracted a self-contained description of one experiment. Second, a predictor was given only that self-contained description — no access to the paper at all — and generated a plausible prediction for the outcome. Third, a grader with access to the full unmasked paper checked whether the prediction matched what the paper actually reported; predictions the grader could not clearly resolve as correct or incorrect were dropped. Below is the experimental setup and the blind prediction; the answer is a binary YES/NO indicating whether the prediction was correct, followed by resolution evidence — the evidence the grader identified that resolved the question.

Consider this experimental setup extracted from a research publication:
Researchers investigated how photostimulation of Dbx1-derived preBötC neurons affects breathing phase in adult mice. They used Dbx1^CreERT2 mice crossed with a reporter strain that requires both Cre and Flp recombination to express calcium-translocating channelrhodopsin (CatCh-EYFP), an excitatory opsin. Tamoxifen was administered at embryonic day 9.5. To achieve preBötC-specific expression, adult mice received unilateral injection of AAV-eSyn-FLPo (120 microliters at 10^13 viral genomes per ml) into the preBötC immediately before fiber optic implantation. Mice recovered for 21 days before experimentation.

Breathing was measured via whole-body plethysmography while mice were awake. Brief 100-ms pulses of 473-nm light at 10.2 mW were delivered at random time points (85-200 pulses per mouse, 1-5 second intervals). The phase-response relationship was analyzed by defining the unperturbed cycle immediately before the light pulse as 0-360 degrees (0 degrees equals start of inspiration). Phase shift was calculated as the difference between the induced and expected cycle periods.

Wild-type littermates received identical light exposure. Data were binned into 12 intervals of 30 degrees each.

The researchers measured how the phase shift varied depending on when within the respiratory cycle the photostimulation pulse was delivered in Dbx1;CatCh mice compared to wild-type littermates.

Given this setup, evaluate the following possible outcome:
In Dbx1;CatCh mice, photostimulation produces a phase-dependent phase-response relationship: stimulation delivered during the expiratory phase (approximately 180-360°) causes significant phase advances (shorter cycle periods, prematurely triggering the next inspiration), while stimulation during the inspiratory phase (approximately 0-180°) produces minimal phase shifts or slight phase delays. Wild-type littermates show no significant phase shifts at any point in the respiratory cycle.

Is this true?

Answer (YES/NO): NO